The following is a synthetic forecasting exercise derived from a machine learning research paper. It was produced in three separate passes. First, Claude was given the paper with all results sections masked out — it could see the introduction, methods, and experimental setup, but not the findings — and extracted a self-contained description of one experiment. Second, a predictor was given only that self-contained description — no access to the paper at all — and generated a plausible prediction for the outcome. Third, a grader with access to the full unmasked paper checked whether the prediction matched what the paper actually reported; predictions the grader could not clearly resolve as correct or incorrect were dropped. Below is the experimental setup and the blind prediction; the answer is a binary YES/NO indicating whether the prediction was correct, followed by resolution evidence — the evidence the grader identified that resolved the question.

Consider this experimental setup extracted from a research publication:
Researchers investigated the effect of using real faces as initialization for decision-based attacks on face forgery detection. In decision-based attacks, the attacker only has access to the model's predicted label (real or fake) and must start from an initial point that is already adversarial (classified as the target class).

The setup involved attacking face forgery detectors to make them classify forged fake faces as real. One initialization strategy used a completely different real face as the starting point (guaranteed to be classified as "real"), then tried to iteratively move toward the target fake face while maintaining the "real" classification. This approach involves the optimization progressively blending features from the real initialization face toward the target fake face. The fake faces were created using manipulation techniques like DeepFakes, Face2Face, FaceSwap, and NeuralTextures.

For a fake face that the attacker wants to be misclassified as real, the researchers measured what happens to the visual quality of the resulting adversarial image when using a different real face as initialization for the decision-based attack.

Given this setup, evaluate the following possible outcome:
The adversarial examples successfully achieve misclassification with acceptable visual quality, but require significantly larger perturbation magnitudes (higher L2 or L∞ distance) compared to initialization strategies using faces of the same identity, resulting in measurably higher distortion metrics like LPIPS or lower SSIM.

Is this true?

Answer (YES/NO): NO